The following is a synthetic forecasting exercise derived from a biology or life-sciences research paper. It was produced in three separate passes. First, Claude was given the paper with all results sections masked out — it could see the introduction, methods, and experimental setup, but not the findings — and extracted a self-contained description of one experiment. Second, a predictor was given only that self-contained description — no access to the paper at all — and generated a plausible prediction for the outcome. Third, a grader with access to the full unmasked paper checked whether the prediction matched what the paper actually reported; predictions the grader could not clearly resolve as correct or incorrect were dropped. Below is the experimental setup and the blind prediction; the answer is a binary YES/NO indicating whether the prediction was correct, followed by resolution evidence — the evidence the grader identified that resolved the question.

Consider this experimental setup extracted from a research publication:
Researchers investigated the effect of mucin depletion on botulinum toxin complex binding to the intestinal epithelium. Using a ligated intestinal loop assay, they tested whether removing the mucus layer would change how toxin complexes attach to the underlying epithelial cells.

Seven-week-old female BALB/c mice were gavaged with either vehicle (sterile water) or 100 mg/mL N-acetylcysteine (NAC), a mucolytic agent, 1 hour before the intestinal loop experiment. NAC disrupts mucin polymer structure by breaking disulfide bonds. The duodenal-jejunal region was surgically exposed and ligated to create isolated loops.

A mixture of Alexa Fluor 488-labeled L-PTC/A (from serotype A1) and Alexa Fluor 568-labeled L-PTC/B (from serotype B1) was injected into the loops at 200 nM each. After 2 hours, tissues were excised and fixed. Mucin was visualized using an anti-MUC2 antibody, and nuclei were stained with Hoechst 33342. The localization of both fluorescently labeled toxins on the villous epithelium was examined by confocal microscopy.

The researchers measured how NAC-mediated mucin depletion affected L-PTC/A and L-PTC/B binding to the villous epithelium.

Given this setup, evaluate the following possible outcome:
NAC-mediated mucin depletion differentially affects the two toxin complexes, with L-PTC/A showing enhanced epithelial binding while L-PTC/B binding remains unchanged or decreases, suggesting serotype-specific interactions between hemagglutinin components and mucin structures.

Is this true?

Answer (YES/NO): YES